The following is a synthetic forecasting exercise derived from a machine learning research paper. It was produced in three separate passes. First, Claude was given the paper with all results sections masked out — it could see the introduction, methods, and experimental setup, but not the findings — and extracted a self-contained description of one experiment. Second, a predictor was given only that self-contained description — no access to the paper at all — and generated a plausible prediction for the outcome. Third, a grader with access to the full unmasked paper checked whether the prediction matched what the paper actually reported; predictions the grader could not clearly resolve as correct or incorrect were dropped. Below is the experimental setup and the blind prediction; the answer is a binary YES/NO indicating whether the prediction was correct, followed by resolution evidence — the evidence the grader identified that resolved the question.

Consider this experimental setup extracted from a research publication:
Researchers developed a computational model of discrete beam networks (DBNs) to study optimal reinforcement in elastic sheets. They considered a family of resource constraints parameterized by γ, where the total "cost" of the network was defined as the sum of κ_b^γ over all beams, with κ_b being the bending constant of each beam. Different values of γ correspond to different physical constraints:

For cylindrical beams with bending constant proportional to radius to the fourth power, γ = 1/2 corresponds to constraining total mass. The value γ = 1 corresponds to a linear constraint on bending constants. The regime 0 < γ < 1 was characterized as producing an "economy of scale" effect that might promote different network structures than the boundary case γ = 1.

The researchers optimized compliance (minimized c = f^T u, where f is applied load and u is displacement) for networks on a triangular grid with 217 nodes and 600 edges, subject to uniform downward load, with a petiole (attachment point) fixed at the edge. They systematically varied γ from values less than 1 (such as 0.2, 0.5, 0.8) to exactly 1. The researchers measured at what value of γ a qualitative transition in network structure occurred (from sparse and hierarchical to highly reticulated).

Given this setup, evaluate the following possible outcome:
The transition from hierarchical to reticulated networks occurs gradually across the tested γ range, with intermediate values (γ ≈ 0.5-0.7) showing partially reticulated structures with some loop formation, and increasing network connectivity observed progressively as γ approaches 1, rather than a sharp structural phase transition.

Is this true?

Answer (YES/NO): NO